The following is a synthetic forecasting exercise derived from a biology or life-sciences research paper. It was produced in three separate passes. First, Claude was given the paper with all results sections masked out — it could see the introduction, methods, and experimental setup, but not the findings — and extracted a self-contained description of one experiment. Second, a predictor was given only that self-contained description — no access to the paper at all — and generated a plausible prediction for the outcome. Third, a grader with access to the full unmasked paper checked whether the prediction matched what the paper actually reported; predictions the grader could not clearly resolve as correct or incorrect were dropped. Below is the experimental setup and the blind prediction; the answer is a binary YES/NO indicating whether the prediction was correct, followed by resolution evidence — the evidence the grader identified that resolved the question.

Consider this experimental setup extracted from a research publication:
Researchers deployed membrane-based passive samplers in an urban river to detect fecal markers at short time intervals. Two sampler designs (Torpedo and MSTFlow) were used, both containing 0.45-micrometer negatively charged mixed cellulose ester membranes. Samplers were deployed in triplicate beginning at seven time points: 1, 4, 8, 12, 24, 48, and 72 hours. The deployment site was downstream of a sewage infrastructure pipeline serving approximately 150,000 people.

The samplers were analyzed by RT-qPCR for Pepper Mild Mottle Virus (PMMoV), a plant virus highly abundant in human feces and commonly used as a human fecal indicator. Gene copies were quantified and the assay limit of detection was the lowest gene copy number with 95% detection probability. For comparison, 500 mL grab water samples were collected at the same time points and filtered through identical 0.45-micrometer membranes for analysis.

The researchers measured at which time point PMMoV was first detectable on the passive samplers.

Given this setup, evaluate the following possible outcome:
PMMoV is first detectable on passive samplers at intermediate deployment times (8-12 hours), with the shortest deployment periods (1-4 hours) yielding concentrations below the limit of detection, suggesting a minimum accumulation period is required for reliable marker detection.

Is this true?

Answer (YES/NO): YES